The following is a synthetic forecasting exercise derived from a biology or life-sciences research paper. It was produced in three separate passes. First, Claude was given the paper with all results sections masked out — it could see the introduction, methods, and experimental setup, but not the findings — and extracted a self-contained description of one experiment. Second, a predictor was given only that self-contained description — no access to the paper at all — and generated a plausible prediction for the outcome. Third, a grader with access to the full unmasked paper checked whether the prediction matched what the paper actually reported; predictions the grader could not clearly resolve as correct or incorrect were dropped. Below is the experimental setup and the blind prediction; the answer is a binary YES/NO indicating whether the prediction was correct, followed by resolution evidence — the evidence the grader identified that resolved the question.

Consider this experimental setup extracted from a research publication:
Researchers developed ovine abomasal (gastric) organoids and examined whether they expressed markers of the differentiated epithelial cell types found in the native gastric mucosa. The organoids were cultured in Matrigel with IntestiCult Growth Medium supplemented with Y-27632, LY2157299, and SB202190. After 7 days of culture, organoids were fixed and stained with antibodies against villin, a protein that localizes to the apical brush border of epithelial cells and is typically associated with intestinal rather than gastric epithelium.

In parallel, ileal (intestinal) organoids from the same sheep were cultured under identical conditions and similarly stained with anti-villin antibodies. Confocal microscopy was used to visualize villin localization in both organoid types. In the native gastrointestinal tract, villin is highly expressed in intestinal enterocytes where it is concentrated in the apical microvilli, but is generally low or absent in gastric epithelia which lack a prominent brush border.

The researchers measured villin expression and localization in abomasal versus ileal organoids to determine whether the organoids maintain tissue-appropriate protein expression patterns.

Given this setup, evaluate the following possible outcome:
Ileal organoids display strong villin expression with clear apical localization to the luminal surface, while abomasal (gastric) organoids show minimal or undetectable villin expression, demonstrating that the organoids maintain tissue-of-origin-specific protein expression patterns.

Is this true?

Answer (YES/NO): NO